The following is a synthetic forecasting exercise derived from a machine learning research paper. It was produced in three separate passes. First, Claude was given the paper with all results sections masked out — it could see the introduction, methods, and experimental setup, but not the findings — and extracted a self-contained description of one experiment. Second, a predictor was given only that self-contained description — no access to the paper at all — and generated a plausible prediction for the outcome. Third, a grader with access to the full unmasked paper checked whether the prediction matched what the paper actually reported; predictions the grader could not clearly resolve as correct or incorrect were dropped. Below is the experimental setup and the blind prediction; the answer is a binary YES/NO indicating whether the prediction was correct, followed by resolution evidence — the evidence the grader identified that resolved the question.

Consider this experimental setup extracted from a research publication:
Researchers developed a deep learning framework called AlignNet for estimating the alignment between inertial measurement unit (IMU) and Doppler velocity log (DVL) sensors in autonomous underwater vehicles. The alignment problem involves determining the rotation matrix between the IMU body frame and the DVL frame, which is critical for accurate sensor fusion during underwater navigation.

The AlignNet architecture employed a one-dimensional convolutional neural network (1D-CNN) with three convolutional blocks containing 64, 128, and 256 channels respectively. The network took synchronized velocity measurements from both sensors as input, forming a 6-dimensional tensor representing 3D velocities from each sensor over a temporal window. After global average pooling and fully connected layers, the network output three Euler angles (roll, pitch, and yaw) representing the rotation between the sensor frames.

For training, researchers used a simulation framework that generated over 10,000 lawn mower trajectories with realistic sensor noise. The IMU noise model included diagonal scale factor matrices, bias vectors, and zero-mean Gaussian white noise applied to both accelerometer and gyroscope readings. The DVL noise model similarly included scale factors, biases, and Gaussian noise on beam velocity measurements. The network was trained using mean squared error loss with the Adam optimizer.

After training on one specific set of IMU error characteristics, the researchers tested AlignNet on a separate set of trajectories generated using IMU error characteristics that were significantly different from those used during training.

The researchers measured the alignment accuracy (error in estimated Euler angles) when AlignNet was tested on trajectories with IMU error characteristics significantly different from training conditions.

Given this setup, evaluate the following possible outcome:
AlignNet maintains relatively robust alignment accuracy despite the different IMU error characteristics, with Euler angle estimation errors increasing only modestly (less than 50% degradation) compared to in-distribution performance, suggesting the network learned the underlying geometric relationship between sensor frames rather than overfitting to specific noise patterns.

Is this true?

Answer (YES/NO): YES